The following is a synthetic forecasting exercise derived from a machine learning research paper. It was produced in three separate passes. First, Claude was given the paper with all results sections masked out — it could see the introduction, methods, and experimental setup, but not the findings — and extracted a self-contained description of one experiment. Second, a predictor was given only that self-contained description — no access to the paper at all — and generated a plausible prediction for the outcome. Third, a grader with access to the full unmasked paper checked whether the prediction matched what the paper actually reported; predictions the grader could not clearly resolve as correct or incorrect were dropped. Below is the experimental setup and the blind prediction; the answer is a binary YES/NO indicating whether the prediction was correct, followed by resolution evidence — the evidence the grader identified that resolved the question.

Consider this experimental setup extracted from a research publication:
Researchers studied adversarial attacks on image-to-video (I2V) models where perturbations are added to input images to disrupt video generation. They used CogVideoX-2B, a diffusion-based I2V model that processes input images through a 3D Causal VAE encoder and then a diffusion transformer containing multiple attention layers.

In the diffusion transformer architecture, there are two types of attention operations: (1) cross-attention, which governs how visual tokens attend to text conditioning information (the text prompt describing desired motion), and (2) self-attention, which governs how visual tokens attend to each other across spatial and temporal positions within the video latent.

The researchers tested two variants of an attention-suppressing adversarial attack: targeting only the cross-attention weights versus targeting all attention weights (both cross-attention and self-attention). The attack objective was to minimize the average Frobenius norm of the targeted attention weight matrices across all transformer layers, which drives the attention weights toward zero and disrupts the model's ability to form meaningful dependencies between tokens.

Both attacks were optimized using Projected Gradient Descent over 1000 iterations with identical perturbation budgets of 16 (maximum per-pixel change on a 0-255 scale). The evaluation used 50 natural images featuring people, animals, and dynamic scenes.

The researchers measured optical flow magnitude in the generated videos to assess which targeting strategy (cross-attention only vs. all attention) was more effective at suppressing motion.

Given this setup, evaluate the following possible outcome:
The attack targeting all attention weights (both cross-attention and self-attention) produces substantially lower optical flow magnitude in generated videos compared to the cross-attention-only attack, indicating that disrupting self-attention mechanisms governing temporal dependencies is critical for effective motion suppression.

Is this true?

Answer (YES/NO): YES